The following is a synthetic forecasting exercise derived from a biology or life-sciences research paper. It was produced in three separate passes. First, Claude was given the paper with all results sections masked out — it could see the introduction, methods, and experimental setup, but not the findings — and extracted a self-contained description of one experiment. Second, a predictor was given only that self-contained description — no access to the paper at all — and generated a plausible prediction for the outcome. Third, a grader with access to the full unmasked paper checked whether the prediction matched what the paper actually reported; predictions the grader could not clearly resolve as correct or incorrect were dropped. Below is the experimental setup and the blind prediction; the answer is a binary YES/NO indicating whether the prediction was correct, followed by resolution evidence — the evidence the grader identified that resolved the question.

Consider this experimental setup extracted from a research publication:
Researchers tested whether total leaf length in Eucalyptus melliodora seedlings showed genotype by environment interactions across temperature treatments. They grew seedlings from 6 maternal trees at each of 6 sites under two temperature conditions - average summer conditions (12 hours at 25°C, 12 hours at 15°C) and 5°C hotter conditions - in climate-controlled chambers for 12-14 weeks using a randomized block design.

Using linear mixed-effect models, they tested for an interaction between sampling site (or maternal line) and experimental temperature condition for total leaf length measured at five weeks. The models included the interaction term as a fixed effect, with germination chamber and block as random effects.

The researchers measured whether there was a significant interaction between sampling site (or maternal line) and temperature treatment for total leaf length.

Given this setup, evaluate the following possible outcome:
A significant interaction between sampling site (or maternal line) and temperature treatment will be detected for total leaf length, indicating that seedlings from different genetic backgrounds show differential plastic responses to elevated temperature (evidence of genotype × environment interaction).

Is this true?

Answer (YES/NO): NO